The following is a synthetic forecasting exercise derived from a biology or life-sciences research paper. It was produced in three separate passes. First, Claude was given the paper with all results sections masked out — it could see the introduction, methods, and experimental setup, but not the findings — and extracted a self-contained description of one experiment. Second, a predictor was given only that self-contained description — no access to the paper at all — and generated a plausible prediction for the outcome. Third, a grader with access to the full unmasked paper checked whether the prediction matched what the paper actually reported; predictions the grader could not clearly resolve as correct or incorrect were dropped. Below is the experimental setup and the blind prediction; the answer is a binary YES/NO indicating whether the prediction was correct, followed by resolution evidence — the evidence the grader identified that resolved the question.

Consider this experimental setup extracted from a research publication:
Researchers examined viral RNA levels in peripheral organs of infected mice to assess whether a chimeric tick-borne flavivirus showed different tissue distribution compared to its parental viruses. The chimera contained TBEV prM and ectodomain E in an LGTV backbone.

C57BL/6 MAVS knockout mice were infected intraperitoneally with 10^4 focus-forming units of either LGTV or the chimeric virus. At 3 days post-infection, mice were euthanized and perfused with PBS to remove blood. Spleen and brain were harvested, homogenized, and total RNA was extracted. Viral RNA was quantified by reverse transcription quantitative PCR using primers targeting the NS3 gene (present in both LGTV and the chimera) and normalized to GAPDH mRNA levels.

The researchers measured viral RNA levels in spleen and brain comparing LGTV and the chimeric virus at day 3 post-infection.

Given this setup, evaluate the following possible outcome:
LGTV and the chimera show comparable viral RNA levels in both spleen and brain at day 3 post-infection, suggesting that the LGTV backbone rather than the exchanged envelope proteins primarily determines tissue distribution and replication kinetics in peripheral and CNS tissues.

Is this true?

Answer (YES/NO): NO